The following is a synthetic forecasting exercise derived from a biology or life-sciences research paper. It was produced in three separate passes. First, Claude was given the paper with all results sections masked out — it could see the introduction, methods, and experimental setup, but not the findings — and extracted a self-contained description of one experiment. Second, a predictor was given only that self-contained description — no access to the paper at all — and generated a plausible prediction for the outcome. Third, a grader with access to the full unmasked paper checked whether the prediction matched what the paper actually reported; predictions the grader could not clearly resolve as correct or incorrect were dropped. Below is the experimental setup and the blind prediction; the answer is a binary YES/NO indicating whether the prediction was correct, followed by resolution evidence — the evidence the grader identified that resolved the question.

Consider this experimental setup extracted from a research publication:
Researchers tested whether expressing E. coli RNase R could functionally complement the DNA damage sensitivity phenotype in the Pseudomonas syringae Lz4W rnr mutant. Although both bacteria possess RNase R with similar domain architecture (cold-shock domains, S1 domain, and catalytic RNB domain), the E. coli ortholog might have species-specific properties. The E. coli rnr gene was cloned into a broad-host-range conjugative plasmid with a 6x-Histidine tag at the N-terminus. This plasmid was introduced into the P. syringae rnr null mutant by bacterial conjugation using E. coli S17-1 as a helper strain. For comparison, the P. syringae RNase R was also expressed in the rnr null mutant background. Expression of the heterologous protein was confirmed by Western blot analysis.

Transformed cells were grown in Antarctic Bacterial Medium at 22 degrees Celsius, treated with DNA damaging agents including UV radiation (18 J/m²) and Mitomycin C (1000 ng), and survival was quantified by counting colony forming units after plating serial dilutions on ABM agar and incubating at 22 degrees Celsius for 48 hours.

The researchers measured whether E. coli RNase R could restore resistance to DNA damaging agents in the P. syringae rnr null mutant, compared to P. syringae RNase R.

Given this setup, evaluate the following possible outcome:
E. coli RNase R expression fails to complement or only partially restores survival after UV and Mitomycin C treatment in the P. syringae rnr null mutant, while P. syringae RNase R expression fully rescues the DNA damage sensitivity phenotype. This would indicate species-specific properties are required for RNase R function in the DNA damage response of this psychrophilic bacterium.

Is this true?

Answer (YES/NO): NO